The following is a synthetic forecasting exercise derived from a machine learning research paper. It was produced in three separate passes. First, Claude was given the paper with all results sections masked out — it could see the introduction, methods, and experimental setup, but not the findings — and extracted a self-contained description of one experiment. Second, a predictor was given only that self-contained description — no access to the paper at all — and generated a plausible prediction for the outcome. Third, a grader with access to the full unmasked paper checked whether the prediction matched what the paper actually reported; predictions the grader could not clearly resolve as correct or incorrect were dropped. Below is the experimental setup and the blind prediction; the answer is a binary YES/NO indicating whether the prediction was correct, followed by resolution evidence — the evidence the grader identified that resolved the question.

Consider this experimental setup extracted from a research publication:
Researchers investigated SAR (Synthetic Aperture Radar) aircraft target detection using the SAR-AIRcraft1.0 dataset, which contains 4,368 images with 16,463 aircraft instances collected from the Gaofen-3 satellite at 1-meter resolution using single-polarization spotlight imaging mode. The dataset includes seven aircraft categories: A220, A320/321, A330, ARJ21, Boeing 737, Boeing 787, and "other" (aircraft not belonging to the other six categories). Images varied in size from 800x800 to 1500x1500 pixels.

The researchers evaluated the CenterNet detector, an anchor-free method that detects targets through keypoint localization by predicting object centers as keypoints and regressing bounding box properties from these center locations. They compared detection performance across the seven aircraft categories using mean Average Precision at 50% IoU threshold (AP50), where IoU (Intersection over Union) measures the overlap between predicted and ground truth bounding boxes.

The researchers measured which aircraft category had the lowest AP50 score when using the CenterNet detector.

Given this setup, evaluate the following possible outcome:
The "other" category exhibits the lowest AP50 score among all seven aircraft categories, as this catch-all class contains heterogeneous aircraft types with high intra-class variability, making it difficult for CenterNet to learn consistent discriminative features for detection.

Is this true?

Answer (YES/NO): NO